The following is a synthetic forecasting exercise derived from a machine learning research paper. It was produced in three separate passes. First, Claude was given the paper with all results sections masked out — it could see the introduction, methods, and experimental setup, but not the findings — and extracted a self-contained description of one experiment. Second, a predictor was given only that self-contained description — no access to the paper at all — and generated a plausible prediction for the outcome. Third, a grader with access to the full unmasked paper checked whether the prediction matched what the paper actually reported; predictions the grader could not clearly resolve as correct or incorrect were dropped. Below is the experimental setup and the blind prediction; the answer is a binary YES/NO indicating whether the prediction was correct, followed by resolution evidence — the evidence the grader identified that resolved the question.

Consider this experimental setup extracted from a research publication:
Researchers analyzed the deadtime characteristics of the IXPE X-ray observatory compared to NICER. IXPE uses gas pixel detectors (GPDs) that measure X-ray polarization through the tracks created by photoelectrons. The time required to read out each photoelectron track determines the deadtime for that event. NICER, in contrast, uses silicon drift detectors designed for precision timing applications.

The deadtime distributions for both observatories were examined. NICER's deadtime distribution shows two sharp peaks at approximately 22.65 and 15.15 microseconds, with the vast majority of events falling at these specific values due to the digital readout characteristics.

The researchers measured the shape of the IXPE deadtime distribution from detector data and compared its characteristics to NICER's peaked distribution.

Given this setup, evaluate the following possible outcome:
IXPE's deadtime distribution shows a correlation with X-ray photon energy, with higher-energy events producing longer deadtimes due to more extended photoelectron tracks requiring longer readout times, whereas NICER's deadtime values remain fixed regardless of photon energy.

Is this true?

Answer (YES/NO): NO